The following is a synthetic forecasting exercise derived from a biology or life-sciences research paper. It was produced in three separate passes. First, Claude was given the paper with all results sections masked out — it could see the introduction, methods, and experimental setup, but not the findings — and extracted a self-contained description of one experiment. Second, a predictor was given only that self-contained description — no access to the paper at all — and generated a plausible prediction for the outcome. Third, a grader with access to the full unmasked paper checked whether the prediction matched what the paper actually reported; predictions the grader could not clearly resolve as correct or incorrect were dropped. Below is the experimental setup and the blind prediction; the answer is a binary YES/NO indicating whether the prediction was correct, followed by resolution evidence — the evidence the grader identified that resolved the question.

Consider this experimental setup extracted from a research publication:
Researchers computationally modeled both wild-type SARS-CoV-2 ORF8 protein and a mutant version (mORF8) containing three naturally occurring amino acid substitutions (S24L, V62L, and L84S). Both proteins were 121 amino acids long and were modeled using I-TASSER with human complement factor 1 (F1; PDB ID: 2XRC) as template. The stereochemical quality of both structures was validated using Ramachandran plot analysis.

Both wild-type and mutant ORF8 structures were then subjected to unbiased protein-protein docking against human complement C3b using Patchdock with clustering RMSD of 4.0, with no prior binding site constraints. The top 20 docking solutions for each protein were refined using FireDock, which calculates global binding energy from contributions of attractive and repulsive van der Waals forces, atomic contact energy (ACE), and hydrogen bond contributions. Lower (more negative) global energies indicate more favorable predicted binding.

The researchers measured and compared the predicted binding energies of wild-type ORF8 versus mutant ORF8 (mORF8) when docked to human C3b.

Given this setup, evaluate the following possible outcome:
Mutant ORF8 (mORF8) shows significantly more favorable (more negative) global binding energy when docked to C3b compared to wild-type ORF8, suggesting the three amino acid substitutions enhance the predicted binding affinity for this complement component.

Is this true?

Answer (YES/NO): NO